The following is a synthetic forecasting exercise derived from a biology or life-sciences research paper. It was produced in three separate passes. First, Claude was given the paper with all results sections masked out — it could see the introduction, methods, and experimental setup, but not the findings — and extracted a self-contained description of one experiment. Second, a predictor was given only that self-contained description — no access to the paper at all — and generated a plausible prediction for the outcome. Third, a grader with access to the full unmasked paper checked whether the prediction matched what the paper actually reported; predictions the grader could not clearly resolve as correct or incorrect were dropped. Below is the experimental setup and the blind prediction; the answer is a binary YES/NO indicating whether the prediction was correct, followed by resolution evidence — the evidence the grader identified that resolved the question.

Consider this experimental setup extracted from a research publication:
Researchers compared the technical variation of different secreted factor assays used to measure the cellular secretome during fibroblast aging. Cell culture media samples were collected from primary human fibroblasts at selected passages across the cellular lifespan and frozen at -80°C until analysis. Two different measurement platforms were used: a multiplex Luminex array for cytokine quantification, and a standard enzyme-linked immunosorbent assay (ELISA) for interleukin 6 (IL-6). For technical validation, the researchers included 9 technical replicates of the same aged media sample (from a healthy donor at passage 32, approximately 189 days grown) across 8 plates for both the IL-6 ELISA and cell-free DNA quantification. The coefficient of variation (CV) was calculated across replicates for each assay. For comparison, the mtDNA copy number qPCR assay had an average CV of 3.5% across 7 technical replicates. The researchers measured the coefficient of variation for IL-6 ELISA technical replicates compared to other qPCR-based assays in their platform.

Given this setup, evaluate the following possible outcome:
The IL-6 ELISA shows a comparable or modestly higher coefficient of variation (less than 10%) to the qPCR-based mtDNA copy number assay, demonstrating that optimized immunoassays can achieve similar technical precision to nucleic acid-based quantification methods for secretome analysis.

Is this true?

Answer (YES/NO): NO